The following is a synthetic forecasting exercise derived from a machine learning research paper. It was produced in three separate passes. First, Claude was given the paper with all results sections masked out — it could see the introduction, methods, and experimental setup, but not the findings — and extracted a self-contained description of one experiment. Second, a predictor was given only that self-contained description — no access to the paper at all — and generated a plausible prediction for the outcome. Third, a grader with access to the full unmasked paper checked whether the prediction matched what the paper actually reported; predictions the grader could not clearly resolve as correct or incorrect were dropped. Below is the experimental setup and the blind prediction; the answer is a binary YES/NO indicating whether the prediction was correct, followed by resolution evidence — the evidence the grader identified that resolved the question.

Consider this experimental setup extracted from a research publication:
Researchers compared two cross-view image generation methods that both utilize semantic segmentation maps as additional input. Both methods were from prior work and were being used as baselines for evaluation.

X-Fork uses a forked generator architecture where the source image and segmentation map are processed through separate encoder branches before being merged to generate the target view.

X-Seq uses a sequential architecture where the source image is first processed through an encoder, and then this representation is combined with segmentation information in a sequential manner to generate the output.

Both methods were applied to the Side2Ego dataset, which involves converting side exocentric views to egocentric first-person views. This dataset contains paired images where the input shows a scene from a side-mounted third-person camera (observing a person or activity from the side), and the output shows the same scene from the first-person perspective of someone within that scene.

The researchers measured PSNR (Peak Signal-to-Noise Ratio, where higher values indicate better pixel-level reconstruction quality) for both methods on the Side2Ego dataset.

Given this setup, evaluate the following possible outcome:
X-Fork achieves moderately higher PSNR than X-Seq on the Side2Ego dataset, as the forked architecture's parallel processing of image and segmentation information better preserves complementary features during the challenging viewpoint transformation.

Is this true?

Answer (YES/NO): NO